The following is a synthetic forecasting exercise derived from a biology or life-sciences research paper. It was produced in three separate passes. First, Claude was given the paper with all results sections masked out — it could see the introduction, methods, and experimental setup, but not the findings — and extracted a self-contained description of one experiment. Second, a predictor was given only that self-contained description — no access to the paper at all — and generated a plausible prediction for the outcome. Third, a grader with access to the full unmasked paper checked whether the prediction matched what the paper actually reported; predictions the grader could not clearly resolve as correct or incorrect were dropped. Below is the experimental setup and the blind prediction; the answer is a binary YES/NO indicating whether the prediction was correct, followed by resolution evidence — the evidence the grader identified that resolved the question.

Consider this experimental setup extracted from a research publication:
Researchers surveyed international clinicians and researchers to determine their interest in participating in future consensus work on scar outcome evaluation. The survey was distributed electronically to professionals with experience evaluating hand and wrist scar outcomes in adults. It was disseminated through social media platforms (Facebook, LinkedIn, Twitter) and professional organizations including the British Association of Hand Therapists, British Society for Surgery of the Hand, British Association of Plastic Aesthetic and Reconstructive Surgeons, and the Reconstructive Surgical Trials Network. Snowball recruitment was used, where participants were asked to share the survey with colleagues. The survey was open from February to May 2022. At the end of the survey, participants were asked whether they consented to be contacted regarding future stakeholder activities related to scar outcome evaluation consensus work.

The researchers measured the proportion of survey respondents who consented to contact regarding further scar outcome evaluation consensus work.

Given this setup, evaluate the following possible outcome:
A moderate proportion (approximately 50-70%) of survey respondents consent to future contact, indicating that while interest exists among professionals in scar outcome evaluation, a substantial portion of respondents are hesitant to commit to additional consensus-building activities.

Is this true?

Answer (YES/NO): YES